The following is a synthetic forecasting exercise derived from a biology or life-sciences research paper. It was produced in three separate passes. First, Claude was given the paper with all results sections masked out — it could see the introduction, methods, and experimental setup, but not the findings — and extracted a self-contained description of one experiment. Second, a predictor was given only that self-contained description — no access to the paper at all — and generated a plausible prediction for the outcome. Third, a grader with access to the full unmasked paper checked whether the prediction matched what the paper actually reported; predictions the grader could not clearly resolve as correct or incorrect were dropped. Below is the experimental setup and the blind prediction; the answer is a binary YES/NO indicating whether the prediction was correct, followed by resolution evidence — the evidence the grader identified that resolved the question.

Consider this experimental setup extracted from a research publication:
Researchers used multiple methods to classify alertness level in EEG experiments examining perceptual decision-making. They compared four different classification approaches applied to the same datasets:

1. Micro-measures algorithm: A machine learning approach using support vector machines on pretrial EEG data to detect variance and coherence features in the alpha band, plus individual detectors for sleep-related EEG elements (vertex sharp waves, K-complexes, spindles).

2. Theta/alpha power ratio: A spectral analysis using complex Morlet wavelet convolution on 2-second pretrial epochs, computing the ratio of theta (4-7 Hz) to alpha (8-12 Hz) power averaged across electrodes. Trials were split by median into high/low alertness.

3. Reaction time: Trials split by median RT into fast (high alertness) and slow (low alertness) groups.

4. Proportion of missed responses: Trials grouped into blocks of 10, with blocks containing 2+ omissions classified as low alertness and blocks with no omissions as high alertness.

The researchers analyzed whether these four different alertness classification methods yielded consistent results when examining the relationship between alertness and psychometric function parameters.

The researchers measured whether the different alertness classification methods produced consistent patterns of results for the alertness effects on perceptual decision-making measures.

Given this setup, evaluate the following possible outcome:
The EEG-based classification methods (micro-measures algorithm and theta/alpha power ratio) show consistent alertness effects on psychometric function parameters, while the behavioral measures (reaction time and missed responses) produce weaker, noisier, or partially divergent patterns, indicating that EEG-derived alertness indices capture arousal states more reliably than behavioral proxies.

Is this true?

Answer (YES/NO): NO